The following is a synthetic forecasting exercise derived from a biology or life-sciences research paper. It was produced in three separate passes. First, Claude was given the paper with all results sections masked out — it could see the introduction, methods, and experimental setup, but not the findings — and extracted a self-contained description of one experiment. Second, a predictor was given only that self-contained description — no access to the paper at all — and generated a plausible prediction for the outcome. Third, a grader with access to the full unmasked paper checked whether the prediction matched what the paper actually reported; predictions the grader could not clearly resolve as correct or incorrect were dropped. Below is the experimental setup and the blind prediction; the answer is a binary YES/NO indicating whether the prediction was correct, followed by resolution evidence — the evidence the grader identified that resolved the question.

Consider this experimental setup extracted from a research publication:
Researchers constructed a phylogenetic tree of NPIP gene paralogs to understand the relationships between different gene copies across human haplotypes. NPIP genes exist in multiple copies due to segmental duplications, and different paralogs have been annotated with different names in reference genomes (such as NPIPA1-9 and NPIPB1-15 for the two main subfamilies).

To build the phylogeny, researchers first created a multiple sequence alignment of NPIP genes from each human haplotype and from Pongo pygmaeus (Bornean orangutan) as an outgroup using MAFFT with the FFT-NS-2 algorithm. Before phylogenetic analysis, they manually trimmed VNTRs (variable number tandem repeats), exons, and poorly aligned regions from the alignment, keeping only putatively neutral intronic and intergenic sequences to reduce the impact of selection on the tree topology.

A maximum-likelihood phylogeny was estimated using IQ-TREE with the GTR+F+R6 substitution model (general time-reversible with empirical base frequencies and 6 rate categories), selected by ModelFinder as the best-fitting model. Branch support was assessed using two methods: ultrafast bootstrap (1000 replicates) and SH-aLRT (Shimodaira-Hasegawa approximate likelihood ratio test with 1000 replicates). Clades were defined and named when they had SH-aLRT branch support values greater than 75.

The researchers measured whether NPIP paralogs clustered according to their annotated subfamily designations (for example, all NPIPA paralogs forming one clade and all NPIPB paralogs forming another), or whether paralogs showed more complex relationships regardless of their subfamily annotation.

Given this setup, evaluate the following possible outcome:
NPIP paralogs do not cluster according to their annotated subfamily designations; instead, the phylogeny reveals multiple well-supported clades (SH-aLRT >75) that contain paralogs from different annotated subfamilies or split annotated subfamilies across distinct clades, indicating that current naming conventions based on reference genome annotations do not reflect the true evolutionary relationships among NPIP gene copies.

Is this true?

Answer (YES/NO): NO